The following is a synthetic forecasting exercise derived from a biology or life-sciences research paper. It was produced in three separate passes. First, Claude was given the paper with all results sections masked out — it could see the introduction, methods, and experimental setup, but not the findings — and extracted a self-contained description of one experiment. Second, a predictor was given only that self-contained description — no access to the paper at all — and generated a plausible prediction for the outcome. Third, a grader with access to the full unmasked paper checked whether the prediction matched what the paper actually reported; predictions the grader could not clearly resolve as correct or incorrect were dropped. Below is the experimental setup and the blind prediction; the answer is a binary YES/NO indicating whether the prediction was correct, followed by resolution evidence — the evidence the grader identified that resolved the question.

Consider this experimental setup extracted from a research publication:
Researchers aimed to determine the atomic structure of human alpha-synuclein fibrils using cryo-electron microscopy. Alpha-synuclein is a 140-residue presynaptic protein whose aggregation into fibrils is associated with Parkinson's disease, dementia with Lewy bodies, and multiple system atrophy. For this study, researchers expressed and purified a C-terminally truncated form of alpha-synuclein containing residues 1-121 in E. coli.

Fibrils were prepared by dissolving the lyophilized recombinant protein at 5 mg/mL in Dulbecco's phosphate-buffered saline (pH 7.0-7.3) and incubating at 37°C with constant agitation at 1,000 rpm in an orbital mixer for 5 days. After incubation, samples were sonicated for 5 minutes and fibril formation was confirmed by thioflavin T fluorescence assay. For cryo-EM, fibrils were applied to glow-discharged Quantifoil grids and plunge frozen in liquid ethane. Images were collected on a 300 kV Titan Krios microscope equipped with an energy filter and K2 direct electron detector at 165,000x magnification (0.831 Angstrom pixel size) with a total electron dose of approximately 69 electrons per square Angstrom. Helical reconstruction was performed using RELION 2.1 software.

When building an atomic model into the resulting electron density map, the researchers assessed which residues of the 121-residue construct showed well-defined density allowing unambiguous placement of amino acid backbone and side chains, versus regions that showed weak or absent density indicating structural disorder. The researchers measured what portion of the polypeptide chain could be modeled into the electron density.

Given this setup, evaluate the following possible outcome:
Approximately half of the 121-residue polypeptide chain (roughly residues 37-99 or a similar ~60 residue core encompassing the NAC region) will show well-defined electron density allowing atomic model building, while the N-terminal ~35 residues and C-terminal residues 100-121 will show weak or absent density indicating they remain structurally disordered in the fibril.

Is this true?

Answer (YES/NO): YES